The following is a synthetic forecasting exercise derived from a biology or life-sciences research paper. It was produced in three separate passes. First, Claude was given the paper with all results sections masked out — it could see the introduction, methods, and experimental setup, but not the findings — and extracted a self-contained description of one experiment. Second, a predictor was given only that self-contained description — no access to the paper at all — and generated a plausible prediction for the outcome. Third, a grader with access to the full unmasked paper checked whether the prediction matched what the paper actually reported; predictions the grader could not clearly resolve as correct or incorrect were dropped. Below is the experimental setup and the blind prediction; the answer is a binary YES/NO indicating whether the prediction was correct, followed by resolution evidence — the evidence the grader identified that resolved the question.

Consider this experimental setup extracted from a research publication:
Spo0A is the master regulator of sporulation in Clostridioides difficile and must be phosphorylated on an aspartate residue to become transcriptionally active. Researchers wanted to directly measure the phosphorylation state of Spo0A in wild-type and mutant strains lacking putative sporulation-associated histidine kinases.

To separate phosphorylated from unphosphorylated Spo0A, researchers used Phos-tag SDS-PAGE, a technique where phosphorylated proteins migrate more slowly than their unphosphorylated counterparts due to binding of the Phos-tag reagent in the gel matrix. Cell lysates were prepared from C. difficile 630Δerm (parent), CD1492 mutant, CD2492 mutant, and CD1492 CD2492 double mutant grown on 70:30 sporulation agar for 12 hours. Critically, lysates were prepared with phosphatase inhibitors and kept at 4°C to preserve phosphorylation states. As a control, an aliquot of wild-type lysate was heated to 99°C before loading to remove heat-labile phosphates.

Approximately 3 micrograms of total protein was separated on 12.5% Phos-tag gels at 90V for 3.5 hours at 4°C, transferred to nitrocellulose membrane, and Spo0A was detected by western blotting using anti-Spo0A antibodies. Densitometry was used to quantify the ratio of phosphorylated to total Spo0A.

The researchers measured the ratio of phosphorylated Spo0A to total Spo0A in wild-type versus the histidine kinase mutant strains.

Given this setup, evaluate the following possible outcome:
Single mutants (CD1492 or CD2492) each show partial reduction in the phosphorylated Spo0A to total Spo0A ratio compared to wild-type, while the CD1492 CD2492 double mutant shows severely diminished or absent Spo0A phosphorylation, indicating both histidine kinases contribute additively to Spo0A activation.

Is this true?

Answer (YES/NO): NO